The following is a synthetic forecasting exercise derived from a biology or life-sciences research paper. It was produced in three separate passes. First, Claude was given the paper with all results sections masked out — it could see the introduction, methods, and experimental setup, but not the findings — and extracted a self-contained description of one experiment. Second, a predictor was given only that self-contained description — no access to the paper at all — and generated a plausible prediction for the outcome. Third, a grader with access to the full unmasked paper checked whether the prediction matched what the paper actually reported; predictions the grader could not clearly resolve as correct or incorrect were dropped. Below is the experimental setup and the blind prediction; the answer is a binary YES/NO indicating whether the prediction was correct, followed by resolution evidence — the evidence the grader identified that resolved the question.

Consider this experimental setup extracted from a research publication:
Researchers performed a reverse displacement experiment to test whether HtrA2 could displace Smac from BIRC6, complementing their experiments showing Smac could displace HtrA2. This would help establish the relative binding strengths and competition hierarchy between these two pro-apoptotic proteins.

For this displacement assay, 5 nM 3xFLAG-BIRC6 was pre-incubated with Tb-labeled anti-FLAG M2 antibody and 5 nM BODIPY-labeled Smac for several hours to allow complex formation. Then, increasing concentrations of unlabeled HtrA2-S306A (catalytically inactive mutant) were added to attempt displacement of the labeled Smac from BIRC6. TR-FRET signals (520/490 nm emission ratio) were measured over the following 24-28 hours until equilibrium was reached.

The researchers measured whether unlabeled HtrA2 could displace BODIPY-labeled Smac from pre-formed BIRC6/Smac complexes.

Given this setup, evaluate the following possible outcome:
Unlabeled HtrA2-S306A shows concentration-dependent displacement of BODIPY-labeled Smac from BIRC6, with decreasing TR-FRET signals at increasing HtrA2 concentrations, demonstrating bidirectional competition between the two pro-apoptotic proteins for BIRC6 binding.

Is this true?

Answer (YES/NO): NO